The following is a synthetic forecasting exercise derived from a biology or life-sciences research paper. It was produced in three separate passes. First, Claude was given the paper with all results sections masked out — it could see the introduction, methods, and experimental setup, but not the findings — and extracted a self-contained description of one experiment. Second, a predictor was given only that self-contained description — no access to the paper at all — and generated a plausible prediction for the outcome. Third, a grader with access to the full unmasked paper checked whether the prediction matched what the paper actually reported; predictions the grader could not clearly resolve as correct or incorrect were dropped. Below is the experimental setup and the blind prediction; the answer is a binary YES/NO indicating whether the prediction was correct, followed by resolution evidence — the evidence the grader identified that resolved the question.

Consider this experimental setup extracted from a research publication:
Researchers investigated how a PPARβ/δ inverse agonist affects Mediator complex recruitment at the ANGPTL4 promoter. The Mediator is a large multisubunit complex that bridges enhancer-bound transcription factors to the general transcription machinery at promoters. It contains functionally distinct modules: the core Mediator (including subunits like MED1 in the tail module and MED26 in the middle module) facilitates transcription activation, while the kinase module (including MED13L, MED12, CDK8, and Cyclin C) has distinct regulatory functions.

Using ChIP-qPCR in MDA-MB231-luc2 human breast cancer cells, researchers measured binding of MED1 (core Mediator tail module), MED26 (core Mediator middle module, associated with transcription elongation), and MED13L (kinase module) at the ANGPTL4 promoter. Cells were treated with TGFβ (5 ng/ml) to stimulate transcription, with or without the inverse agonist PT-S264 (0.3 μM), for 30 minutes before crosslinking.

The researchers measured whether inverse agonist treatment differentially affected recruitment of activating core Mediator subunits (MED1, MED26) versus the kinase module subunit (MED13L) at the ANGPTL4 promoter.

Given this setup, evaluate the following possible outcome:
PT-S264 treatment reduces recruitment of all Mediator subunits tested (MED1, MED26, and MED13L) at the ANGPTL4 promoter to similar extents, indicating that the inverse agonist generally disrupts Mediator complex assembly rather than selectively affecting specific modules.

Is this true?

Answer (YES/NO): YES